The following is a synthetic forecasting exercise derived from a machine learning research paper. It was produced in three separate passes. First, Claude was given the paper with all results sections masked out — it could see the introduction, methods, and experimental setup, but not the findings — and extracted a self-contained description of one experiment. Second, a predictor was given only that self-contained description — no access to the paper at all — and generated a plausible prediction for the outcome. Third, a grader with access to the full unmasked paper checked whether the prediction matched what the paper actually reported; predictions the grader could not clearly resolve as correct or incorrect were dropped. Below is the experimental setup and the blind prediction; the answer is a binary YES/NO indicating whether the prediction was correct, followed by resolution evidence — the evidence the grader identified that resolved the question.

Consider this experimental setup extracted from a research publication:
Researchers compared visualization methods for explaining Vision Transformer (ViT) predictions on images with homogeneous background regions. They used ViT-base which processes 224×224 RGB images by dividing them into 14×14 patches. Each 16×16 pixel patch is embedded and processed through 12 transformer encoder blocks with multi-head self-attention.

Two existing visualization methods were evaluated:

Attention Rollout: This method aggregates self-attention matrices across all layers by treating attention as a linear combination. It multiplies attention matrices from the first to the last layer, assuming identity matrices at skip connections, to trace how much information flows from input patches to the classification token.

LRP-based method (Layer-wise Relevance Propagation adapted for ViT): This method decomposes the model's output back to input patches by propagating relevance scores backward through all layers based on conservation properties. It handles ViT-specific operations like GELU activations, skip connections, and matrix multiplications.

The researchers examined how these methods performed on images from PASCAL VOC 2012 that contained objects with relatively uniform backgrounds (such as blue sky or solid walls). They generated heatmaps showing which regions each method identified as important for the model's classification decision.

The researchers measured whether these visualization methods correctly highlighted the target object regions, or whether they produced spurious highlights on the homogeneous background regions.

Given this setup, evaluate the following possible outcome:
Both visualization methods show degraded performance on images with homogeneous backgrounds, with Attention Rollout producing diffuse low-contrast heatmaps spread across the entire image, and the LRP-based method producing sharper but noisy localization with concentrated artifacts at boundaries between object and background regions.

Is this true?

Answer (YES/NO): NO